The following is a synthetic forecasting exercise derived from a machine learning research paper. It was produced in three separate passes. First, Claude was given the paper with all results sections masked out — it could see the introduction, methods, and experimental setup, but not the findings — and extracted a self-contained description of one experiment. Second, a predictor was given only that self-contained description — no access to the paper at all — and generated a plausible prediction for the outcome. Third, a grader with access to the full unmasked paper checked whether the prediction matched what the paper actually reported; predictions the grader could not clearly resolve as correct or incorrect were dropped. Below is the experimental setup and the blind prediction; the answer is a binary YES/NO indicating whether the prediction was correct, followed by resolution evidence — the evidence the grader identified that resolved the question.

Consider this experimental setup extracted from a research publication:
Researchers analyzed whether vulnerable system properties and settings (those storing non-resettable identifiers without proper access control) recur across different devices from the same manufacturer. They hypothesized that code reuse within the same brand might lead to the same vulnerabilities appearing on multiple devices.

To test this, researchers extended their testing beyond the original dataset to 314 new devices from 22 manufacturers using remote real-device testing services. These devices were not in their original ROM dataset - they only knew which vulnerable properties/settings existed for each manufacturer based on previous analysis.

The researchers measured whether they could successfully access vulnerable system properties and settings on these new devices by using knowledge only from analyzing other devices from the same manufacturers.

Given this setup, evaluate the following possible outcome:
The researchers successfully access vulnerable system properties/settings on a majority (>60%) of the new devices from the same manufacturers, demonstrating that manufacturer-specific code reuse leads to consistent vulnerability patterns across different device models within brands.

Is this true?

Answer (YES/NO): YES